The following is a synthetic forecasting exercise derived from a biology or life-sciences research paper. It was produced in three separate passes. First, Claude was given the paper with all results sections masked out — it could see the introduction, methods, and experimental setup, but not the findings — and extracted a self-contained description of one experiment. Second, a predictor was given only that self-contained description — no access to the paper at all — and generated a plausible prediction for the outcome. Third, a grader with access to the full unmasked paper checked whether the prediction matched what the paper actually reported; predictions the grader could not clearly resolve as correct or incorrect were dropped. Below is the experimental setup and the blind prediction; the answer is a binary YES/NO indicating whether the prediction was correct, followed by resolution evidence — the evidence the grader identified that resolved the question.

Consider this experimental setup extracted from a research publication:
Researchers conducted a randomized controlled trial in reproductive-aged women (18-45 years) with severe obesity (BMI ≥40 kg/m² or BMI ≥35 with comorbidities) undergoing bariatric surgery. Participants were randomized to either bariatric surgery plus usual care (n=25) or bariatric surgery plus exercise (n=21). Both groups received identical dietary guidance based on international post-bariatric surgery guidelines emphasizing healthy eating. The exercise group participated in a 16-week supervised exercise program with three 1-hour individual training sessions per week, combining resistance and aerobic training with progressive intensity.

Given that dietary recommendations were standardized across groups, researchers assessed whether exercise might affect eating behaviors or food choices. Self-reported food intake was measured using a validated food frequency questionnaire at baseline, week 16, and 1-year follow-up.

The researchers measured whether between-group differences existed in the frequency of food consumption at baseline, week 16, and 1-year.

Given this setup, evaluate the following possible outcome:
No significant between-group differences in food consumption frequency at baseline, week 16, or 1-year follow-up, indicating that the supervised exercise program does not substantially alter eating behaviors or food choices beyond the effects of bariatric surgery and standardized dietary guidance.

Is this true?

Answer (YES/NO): YES